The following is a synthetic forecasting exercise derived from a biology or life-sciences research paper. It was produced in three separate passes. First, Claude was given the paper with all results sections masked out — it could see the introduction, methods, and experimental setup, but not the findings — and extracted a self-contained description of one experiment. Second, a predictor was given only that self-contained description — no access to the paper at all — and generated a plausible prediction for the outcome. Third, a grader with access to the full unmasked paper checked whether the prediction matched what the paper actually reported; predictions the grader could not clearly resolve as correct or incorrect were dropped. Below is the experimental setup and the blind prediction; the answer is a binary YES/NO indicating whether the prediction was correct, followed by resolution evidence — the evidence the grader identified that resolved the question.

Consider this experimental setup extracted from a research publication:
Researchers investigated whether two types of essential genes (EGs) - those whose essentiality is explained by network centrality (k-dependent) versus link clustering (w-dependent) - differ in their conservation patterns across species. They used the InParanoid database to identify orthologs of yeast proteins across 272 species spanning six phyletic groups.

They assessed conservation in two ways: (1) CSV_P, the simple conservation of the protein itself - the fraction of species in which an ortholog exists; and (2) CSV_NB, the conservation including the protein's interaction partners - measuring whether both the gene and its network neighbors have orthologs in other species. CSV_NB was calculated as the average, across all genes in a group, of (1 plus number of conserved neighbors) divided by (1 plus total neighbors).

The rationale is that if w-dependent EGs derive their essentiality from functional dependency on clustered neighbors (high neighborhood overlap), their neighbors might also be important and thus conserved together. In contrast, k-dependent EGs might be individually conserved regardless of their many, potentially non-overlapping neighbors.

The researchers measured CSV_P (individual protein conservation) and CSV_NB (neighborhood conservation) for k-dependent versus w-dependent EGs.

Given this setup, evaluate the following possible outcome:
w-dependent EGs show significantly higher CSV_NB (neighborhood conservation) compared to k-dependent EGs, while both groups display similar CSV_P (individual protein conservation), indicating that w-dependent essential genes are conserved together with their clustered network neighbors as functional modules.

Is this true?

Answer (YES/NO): NO